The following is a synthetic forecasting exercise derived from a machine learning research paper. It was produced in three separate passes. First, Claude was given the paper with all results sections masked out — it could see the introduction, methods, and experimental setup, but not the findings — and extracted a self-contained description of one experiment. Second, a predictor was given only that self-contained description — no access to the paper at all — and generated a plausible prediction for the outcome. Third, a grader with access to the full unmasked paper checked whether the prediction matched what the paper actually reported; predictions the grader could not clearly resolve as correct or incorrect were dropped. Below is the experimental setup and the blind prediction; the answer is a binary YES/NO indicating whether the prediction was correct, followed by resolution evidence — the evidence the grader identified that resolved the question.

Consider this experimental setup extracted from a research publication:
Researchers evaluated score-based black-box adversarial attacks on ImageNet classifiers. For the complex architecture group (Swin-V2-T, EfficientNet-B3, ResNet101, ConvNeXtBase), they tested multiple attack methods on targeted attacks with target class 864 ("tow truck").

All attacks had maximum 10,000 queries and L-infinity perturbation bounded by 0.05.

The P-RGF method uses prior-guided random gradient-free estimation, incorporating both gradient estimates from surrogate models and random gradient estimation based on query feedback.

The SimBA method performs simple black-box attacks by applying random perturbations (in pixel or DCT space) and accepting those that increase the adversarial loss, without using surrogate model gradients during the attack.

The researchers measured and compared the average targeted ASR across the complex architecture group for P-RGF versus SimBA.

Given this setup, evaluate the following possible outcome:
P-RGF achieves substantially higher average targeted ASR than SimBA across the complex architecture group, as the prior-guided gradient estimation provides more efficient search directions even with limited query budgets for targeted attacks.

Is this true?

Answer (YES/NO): NO